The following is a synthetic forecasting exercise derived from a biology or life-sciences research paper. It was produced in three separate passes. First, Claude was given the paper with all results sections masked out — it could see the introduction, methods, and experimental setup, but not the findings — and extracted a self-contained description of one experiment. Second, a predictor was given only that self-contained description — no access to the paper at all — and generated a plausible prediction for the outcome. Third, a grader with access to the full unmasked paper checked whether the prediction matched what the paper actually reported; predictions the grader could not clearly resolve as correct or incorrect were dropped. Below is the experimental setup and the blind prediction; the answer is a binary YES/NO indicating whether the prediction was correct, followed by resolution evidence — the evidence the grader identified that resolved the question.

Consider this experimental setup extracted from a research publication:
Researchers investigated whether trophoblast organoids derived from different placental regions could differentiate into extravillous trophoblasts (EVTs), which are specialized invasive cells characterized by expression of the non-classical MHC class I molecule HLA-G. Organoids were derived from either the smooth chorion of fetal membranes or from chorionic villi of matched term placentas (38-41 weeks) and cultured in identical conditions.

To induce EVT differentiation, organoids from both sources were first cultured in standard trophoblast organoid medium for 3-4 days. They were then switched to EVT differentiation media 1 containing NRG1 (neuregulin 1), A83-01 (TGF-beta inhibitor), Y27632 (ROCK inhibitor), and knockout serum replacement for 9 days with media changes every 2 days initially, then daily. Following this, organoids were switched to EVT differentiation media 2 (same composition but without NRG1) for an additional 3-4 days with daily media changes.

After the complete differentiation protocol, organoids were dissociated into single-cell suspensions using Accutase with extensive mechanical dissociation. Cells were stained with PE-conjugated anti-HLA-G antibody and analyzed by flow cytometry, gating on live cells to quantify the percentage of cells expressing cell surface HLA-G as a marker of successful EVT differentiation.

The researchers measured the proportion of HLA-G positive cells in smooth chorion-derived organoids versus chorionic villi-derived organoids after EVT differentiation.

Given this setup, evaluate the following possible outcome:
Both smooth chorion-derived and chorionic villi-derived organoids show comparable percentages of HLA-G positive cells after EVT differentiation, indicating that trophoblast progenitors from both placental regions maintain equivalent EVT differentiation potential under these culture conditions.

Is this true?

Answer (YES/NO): NO